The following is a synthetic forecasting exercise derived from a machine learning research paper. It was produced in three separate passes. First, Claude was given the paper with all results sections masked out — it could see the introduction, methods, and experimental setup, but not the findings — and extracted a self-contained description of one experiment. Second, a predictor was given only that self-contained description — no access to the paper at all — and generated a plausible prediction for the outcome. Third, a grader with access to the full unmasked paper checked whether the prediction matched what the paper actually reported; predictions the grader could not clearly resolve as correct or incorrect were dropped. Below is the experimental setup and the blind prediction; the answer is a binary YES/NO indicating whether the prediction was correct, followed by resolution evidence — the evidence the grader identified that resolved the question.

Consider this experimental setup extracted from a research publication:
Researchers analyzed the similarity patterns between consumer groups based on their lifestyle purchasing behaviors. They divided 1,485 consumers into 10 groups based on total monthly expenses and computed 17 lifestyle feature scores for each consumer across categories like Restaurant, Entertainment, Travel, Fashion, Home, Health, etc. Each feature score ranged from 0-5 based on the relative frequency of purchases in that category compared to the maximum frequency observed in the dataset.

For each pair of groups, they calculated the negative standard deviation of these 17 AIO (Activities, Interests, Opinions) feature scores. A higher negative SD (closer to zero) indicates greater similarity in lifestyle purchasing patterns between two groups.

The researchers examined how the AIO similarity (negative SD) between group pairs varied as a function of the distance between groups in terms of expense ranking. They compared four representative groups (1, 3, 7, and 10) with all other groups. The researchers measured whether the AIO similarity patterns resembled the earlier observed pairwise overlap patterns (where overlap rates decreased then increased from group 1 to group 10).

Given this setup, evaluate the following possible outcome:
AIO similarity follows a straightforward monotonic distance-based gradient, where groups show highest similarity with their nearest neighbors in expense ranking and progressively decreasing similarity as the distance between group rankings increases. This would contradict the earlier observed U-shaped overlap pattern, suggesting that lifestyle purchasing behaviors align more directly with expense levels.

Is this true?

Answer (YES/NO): NO